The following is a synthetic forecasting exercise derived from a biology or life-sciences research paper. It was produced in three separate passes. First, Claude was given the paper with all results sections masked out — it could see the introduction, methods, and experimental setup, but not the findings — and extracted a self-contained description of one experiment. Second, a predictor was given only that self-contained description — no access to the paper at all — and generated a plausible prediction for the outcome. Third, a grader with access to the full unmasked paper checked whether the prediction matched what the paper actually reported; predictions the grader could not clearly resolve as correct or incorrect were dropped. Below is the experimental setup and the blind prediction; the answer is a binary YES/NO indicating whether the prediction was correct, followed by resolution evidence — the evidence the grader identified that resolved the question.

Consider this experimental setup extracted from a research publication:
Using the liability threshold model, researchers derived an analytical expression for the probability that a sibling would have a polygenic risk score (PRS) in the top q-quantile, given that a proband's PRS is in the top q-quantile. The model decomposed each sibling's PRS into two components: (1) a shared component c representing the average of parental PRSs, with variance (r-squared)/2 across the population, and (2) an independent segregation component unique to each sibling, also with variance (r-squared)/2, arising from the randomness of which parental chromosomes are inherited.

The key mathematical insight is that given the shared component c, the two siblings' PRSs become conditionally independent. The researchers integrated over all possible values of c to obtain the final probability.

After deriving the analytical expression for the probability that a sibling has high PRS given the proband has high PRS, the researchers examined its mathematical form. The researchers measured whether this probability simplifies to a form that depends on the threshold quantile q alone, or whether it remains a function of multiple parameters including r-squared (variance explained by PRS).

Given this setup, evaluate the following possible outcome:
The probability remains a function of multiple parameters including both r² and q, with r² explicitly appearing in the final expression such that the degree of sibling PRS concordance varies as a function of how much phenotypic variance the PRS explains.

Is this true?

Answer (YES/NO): NO